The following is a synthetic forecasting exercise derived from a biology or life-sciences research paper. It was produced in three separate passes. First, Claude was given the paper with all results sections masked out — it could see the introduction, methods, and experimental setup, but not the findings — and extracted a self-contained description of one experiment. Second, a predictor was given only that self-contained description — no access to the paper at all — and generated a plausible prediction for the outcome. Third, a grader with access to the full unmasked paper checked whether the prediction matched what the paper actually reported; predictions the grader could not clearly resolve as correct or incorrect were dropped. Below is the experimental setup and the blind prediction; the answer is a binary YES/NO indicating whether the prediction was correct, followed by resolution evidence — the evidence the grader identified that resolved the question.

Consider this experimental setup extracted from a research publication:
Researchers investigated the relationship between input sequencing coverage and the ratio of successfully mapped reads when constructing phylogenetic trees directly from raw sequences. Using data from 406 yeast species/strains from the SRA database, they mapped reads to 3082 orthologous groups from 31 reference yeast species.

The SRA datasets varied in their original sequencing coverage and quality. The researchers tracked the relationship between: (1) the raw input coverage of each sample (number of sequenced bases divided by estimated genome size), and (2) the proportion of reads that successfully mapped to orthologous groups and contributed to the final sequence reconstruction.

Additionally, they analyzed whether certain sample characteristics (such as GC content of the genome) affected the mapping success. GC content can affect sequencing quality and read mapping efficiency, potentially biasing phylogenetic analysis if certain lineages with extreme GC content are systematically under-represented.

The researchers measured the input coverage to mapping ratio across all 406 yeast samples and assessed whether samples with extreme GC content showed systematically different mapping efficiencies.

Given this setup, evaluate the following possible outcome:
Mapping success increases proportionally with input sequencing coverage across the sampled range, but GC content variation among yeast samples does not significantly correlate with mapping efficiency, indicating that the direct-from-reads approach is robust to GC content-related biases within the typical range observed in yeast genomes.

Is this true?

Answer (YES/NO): NO